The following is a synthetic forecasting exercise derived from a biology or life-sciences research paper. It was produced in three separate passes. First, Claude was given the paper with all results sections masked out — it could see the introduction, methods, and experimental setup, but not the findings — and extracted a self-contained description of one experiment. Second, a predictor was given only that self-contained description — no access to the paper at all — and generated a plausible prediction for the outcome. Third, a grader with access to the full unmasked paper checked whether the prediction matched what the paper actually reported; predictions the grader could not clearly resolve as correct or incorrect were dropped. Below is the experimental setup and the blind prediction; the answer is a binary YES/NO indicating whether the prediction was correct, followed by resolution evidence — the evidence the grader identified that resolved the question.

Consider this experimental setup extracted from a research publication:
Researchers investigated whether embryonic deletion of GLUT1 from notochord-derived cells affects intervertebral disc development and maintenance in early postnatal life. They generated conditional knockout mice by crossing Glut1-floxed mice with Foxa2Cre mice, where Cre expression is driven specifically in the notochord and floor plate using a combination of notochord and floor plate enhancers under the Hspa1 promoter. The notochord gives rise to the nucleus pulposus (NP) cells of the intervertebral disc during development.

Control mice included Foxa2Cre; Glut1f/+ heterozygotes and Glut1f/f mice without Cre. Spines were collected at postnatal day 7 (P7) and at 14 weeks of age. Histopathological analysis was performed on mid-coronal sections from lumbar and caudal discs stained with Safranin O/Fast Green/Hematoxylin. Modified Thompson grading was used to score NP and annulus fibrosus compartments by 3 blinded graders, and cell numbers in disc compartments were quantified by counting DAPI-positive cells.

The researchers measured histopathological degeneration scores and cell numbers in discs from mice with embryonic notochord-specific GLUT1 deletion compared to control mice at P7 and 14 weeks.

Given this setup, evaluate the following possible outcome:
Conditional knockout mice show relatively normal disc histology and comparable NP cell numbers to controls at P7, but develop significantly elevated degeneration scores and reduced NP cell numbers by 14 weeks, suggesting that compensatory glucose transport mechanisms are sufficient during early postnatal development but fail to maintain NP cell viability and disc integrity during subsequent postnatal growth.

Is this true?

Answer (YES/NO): NO